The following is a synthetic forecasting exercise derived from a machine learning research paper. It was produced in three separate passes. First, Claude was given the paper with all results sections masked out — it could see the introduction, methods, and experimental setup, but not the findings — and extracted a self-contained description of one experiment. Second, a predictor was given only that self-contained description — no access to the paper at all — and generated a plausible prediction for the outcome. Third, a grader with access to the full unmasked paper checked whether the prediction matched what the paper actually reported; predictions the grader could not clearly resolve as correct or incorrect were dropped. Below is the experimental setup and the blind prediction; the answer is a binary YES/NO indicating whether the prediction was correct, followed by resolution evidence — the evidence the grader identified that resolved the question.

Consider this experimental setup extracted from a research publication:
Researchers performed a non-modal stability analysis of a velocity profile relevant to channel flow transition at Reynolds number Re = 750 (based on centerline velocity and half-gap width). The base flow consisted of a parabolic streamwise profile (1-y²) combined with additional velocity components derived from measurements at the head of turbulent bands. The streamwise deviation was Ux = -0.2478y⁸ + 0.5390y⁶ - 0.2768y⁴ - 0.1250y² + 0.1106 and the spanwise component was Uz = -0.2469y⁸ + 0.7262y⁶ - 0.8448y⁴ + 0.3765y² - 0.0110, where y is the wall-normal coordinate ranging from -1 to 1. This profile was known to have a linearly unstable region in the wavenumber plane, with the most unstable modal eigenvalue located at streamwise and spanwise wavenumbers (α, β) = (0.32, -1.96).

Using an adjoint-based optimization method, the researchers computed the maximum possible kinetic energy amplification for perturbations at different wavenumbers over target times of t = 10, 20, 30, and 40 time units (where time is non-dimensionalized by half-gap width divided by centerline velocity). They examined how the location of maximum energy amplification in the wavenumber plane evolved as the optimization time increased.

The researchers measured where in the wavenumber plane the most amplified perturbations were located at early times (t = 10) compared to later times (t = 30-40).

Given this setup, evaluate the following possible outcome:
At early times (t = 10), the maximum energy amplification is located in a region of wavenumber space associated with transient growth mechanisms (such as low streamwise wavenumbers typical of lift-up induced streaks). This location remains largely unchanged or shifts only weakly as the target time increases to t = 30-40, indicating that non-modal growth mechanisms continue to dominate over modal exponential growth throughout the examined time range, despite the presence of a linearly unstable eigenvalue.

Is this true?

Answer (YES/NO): NO